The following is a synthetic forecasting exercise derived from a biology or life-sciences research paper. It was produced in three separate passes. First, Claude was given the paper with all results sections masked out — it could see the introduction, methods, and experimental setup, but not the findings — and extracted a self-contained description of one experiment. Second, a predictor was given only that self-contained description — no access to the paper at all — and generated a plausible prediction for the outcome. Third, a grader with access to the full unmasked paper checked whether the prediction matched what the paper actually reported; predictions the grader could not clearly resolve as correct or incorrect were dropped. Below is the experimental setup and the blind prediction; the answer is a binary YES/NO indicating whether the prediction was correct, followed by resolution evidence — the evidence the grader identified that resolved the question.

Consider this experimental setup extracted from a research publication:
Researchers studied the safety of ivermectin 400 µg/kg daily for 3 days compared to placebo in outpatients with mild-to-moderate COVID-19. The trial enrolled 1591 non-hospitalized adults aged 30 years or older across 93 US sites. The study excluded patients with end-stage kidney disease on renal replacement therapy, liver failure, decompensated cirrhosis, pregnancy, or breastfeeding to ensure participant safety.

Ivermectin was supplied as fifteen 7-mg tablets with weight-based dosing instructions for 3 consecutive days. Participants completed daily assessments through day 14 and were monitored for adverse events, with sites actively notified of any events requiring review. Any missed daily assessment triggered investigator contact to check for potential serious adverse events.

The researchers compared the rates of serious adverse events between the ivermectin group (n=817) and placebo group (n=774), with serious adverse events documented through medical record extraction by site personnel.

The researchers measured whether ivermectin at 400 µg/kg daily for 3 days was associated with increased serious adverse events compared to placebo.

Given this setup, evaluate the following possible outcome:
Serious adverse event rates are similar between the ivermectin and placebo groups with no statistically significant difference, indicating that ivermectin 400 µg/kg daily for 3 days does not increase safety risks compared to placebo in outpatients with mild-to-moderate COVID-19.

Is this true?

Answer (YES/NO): YES